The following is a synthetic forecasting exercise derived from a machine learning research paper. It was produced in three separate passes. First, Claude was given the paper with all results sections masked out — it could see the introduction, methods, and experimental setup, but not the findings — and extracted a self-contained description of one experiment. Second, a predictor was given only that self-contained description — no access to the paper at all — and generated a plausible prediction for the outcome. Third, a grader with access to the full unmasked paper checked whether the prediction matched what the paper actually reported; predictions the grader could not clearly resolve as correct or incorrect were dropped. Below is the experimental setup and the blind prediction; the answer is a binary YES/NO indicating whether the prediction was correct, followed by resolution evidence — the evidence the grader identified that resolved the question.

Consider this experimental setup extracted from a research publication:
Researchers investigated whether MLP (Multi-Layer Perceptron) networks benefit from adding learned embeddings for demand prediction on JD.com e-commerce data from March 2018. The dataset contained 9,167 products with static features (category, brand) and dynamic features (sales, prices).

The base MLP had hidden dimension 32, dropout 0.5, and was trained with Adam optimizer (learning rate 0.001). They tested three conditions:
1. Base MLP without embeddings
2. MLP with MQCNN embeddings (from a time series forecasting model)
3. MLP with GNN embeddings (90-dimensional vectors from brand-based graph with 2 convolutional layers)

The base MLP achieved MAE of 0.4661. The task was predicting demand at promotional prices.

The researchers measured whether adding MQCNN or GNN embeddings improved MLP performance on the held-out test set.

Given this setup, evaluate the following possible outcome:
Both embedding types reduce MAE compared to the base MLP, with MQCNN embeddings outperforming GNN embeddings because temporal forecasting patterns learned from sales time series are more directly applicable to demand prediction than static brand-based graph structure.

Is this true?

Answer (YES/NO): NO